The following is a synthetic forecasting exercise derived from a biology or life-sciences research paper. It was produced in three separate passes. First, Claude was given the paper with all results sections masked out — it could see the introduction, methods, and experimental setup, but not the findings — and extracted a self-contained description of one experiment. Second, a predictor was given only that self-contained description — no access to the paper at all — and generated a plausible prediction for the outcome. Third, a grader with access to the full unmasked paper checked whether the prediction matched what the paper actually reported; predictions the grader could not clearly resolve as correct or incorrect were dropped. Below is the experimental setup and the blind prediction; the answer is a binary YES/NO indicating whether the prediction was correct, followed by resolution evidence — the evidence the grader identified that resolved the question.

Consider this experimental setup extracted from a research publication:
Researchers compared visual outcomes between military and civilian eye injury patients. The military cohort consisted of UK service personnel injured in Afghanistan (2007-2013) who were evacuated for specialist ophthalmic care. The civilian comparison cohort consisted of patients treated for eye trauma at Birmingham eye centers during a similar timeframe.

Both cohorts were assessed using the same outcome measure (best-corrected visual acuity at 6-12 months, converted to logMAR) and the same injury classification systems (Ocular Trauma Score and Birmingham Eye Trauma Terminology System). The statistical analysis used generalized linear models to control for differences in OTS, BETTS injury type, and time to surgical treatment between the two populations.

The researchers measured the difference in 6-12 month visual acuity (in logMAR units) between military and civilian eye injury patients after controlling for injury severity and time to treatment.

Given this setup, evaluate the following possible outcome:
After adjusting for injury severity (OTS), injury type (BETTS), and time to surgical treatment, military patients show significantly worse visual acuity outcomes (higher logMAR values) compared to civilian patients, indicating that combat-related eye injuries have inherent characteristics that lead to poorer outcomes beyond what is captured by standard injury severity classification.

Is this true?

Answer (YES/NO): YES